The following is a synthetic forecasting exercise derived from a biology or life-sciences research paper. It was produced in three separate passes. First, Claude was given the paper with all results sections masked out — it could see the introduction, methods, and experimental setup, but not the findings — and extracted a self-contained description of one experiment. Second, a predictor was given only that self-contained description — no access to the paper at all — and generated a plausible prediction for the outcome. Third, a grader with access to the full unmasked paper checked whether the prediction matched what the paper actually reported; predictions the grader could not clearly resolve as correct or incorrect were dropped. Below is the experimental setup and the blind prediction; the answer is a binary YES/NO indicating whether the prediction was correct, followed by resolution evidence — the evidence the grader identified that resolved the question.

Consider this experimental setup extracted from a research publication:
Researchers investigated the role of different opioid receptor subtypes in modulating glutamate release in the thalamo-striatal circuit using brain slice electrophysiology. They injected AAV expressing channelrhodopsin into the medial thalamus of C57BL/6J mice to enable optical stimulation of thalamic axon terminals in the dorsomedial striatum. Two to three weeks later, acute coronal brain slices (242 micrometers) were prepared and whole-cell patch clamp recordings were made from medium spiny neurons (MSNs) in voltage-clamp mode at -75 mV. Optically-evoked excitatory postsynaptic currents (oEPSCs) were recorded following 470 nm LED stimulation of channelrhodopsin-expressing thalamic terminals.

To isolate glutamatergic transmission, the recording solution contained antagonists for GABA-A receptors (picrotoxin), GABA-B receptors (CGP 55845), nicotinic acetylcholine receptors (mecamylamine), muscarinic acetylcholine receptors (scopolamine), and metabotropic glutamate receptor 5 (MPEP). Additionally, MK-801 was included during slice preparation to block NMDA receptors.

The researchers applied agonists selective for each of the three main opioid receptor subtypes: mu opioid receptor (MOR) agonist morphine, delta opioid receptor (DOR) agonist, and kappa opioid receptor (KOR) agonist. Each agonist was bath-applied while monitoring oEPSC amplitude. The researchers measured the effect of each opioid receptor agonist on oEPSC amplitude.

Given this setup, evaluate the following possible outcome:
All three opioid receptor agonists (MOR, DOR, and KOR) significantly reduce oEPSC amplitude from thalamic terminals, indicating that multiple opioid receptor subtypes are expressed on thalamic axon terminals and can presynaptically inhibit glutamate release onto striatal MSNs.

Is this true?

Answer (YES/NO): NO